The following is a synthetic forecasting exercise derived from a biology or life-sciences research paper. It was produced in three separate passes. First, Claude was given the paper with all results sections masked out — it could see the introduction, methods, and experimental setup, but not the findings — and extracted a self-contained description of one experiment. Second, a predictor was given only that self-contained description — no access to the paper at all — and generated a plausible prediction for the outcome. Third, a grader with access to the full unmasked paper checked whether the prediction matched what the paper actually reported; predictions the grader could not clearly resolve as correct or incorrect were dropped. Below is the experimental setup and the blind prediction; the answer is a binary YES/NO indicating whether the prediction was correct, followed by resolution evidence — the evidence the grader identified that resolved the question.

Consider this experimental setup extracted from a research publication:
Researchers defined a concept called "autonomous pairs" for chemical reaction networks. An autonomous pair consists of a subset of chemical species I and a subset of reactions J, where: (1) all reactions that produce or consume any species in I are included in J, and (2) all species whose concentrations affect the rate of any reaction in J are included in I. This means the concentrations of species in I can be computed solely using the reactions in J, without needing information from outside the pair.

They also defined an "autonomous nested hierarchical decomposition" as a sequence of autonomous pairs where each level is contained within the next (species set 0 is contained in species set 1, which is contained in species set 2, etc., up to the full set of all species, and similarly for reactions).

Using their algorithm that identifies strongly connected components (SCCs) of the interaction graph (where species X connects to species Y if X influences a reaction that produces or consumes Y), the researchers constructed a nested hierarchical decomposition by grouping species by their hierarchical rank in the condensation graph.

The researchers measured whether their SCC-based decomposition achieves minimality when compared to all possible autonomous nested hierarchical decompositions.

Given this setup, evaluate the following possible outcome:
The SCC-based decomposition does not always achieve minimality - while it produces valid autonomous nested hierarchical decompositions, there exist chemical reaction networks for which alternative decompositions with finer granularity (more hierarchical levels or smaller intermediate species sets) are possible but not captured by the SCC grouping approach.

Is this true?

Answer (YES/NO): NO